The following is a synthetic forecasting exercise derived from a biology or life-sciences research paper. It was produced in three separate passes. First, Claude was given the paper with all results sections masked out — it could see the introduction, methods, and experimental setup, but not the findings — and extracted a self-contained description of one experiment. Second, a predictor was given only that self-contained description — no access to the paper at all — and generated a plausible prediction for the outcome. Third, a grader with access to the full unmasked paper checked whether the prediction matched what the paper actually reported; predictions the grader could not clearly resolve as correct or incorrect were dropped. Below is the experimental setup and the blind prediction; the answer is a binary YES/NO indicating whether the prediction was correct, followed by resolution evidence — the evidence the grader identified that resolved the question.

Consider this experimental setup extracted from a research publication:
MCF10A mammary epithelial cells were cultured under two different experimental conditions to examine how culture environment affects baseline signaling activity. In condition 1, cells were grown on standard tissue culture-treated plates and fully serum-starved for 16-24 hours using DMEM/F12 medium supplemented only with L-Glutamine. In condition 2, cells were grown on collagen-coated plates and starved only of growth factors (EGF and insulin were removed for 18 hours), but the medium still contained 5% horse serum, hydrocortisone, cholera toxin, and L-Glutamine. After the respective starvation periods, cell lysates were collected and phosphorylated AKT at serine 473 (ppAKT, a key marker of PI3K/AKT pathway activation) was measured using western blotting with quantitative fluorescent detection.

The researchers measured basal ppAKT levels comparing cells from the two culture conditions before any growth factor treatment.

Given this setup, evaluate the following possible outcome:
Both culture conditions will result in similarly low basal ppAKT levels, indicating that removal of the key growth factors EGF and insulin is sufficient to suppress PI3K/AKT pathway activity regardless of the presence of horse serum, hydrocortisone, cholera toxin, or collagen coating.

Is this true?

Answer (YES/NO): NO